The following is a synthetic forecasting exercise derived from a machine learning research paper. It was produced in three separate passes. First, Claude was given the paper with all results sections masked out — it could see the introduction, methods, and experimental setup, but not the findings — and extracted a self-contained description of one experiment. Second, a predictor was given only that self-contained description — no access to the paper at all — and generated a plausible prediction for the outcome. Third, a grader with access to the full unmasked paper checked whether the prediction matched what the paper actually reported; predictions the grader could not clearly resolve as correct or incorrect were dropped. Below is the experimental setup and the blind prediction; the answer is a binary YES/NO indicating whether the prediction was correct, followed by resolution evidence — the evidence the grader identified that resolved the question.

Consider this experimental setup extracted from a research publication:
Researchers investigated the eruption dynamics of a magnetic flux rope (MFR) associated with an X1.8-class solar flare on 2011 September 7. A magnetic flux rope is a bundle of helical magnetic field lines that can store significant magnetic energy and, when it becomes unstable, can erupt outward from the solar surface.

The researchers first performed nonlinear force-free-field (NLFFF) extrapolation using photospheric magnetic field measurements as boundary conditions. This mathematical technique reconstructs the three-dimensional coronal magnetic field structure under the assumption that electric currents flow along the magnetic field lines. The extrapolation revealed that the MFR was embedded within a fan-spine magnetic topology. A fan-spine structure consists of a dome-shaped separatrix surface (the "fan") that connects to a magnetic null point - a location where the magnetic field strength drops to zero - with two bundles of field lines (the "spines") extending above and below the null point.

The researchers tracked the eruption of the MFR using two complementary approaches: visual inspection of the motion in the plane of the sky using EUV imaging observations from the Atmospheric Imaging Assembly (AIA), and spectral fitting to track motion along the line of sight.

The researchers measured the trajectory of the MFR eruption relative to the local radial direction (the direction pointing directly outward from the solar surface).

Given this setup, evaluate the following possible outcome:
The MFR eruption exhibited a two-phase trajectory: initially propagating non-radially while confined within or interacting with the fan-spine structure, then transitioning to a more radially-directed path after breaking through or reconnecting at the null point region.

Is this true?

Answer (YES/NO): NO